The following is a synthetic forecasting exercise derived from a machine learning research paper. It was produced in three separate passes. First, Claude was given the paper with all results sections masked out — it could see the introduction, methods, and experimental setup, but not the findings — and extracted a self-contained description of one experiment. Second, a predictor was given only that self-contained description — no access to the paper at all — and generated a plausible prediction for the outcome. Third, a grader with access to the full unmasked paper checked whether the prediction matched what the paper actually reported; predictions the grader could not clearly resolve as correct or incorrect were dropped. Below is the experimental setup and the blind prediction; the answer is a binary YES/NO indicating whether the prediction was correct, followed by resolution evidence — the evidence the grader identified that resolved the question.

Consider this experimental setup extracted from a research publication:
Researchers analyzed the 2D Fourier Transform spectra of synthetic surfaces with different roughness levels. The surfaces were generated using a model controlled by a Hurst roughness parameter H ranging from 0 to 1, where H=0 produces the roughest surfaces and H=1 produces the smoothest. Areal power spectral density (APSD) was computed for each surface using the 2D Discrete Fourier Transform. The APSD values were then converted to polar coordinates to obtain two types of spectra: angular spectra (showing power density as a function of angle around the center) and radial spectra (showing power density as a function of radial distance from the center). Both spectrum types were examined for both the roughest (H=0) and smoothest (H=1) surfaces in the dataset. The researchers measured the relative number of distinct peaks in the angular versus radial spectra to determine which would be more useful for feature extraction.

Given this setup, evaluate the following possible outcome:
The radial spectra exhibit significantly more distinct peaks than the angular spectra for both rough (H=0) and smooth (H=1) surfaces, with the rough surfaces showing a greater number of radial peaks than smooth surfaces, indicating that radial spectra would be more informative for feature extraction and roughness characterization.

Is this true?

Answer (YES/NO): NO